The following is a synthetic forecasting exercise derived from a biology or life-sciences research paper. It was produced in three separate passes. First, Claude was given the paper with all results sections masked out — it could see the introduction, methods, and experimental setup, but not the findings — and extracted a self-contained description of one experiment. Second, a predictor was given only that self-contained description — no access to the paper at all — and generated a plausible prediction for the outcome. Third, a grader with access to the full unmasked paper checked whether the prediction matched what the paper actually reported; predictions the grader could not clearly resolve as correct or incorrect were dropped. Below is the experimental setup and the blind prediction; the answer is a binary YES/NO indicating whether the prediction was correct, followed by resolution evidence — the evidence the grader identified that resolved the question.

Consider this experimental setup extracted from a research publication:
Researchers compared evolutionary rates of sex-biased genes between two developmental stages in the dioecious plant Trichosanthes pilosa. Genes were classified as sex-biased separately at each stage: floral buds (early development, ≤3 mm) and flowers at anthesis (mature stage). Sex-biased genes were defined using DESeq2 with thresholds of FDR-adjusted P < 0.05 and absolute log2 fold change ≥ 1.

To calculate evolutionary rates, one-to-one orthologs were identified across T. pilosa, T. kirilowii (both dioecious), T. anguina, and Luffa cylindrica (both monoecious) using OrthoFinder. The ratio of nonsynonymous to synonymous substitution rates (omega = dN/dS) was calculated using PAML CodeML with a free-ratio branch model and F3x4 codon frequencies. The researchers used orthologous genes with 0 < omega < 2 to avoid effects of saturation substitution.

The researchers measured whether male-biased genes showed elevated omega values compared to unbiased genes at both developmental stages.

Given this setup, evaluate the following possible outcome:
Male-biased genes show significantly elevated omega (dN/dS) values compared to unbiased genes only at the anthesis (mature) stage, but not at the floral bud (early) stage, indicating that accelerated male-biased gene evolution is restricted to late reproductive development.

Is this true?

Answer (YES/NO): NO